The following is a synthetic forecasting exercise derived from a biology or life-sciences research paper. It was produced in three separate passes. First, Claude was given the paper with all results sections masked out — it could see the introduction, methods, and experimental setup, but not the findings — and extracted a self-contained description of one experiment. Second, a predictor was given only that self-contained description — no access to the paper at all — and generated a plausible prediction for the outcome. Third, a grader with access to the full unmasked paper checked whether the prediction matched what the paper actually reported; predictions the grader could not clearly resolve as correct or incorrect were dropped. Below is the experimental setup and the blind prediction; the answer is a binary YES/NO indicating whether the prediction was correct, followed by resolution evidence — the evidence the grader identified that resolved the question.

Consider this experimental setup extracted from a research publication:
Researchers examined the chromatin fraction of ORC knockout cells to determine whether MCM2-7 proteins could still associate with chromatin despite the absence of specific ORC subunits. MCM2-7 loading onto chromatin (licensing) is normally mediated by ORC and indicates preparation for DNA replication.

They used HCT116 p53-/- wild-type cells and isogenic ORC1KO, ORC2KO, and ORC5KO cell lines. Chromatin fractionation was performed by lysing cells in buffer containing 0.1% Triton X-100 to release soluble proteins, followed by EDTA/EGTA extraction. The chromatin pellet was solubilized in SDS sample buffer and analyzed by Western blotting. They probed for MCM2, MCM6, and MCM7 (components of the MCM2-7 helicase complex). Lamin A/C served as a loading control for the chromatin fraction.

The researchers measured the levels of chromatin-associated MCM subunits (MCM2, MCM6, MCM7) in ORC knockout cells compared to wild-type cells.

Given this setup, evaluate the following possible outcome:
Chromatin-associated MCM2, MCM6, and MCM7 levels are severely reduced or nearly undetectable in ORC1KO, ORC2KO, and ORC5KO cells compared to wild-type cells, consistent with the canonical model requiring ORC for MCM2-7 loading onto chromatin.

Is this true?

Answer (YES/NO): NO